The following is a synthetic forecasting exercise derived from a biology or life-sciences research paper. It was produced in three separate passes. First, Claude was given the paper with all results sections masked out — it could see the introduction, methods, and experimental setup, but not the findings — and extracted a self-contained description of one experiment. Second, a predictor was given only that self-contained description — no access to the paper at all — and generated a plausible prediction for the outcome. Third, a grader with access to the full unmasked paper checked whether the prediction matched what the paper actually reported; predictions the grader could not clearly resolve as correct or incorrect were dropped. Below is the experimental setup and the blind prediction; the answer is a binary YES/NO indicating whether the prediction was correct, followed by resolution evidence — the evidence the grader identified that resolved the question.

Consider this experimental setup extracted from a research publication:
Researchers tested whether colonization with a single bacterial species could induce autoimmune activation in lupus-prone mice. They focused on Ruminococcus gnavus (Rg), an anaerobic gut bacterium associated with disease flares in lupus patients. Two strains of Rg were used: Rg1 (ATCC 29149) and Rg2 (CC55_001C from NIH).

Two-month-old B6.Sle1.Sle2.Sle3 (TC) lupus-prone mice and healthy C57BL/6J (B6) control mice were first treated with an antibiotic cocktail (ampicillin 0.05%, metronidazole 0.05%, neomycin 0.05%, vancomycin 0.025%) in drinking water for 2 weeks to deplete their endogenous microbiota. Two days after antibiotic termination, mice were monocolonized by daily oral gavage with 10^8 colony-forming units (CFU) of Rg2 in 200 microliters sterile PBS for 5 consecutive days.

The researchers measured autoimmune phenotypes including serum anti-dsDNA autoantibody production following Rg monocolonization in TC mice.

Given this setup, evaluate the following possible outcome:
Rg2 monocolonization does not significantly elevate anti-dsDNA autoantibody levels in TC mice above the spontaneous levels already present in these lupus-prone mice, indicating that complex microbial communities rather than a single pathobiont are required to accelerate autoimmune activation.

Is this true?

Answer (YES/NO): NO